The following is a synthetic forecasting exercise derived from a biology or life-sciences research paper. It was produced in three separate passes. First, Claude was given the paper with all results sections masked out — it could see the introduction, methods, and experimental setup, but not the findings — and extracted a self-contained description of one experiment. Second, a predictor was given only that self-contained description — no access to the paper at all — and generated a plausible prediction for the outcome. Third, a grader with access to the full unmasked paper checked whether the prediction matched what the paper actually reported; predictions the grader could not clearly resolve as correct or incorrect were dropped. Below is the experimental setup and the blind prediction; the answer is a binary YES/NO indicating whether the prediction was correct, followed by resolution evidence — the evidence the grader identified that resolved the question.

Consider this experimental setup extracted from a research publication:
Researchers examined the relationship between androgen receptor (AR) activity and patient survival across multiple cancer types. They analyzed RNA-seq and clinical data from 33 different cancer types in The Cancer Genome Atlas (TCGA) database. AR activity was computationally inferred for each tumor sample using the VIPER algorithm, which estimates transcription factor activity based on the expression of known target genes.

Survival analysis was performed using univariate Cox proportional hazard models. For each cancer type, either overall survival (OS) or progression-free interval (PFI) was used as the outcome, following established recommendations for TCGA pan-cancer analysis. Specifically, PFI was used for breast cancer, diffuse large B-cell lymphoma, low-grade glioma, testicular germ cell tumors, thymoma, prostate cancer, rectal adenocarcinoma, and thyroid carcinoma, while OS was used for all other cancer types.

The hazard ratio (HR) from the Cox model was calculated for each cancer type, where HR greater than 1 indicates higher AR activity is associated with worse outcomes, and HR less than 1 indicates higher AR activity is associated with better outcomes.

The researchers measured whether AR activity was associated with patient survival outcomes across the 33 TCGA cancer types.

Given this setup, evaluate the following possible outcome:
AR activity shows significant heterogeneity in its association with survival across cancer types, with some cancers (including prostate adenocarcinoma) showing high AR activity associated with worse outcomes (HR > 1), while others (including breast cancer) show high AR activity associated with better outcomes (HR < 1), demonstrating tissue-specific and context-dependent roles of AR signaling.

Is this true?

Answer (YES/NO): NO